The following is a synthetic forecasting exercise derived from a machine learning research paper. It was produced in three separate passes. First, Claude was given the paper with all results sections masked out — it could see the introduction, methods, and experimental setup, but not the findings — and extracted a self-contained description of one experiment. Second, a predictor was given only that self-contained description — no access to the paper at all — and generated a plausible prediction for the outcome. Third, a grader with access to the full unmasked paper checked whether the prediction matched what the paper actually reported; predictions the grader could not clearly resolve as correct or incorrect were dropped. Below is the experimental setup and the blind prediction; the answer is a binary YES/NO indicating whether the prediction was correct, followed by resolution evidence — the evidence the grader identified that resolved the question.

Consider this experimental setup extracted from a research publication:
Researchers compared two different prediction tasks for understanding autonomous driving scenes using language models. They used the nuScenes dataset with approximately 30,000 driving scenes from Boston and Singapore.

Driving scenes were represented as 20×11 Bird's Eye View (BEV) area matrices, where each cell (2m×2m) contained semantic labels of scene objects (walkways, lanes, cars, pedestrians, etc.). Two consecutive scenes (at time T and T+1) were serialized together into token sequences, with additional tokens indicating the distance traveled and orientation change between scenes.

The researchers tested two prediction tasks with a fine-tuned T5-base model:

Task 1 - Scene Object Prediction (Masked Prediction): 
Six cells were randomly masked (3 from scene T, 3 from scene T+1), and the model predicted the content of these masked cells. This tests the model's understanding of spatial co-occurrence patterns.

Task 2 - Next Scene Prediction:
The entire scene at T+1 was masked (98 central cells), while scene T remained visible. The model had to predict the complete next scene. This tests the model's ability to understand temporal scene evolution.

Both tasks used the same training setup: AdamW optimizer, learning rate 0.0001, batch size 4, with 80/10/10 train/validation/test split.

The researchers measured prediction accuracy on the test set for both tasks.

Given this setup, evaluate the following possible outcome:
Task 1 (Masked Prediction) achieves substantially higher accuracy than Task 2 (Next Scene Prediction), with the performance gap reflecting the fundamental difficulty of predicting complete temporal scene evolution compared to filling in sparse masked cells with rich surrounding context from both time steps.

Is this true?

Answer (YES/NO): NO